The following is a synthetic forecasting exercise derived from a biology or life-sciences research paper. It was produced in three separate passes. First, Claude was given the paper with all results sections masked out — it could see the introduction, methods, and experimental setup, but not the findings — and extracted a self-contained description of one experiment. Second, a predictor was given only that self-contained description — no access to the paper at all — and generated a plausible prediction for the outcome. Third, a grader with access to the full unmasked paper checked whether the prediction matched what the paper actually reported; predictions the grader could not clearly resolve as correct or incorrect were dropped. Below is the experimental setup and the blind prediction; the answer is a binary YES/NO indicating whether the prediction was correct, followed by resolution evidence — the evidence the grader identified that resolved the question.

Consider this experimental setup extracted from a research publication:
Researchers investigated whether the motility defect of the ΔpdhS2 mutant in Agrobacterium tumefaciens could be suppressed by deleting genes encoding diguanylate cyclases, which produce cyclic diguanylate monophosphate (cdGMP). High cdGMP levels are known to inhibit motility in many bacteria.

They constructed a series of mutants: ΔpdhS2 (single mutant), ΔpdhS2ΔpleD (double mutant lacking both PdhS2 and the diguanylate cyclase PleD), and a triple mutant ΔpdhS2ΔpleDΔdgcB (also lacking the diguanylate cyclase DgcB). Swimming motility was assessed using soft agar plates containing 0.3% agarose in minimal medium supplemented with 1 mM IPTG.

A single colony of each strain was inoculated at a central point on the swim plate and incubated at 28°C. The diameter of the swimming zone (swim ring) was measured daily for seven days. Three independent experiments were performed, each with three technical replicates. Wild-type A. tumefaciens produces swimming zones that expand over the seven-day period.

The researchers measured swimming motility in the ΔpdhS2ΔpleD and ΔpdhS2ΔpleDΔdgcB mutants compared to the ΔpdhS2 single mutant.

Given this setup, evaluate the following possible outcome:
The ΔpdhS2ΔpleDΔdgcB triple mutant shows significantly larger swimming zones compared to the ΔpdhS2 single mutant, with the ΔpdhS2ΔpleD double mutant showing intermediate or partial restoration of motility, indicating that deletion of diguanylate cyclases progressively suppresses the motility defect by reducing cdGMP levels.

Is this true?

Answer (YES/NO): NO